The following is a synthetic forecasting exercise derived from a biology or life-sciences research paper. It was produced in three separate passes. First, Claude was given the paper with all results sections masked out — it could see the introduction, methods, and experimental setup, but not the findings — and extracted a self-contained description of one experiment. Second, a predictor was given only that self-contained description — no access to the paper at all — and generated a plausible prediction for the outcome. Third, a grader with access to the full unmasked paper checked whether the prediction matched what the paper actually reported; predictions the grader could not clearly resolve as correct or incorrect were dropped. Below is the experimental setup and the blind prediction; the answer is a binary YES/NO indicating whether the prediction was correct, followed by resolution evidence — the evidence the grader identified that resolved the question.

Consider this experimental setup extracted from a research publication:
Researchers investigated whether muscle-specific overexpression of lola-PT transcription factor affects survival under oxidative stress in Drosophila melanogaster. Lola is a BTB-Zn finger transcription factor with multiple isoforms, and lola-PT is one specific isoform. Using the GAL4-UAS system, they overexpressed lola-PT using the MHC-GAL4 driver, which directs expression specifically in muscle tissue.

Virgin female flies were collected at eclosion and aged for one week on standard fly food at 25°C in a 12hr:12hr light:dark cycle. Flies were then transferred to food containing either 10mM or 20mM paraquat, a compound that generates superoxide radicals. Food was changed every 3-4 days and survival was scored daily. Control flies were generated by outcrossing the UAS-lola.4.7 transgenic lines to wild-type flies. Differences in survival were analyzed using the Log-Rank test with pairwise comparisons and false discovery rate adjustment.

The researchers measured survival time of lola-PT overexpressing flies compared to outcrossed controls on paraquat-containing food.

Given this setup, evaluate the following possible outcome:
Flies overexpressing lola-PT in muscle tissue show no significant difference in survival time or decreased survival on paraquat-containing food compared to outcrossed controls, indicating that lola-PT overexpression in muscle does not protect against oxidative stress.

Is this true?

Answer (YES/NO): NO